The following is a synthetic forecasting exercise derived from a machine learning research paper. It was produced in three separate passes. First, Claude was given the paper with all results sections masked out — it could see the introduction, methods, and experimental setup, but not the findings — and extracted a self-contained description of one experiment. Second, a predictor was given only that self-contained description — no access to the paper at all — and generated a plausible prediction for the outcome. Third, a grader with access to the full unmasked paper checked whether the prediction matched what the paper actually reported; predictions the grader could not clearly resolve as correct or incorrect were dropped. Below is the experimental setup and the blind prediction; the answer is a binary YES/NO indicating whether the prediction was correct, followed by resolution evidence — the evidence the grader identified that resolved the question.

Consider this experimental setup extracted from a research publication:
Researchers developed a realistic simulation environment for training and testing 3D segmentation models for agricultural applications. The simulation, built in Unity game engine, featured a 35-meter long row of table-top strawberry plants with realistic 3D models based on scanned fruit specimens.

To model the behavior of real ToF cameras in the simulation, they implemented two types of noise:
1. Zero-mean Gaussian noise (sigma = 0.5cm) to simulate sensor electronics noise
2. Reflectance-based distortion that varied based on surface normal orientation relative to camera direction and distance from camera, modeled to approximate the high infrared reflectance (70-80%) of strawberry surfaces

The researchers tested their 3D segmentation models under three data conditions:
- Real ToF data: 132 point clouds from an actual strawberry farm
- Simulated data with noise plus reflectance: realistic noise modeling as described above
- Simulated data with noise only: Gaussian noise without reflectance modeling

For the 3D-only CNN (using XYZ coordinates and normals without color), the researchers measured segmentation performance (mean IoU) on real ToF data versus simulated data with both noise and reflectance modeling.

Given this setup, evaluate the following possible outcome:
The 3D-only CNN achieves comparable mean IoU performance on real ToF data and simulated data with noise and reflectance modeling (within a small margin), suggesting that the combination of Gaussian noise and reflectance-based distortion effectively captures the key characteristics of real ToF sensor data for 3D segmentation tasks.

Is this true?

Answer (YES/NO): NO